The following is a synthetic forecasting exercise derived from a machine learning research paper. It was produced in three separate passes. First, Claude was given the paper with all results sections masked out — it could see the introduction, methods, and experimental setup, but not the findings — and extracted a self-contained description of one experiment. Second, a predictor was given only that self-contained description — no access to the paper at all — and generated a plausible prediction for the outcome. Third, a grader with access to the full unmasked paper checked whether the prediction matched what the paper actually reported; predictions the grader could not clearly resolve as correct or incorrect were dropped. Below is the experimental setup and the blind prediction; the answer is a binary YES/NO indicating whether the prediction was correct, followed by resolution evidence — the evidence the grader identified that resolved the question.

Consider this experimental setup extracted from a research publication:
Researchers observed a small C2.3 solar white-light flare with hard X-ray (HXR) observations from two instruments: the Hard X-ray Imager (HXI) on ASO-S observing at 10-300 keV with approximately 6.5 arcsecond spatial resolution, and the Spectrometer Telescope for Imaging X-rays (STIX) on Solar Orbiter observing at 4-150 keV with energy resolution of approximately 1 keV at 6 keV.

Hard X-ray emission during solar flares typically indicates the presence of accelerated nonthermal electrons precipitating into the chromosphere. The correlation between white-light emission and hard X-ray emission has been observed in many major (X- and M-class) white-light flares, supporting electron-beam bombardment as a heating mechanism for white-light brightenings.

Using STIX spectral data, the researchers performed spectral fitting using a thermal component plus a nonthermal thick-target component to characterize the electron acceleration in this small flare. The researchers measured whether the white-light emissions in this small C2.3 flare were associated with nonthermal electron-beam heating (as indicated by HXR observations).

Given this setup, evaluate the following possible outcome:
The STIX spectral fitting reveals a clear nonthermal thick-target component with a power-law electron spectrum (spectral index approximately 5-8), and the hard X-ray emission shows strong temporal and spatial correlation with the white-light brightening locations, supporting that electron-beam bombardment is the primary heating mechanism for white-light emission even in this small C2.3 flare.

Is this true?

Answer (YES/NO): NO